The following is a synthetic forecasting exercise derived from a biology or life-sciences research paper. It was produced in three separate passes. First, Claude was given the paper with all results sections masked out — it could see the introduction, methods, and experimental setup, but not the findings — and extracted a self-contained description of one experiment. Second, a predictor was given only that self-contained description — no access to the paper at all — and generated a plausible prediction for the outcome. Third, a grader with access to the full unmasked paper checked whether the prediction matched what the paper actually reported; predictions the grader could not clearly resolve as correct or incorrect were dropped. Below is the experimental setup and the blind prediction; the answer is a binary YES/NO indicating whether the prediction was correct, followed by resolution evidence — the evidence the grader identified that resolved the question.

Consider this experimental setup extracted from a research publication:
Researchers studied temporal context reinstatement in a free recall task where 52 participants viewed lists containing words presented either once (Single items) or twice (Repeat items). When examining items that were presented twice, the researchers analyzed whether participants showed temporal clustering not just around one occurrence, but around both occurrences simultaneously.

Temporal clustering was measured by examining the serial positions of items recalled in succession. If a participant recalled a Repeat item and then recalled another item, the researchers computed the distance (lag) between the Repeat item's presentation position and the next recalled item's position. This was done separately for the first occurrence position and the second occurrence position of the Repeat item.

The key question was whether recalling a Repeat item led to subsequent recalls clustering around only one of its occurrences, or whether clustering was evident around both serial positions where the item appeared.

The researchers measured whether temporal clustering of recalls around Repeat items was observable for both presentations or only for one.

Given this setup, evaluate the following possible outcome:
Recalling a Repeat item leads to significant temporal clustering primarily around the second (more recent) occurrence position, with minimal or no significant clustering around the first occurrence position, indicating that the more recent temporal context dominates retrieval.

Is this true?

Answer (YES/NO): NO